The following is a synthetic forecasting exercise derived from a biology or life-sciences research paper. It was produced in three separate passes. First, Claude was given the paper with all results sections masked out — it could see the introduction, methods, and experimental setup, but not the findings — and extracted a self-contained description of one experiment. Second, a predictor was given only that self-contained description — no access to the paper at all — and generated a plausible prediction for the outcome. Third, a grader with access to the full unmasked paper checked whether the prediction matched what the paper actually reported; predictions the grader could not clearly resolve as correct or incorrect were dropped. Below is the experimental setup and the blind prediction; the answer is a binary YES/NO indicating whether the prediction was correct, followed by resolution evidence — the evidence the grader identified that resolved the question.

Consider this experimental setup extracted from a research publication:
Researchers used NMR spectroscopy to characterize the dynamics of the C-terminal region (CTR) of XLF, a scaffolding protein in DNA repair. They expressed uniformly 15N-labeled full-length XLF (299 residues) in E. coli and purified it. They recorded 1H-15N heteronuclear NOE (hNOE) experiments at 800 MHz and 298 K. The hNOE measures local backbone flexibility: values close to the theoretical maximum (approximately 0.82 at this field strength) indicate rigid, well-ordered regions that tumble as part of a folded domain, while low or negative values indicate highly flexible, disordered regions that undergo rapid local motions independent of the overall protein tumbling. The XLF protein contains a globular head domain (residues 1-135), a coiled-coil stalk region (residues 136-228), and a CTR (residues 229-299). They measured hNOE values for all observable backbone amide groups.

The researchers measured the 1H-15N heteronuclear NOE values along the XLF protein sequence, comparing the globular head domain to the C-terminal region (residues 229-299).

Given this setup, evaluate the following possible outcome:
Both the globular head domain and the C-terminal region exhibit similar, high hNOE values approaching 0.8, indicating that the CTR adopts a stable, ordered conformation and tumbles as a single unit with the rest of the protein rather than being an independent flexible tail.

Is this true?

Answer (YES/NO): NO